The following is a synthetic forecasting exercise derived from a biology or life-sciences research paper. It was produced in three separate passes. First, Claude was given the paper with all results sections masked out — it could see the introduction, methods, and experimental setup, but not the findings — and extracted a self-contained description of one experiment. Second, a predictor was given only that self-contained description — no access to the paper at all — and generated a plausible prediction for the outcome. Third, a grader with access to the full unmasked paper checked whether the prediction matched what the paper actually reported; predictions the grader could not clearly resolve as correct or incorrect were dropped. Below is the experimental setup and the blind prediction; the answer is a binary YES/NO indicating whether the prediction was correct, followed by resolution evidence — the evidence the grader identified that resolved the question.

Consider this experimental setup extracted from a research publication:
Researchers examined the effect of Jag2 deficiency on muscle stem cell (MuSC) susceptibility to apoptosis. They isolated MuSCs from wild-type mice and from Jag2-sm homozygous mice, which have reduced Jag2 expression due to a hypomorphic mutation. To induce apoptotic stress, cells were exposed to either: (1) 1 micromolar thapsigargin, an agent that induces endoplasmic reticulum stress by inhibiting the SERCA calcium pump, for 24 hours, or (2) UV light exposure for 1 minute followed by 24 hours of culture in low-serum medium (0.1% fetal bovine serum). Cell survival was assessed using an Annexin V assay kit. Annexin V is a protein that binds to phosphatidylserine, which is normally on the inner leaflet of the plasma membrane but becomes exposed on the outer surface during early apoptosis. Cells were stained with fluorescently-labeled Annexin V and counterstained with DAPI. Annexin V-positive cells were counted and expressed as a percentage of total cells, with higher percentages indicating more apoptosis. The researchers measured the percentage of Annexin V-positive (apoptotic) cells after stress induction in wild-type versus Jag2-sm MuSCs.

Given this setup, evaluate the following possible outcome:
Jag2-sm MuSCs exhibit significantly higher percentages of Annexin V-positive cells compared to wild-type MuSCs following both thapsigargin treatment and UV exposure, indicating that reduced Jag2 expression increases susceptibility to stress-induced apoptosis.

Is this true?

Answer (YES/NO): NO